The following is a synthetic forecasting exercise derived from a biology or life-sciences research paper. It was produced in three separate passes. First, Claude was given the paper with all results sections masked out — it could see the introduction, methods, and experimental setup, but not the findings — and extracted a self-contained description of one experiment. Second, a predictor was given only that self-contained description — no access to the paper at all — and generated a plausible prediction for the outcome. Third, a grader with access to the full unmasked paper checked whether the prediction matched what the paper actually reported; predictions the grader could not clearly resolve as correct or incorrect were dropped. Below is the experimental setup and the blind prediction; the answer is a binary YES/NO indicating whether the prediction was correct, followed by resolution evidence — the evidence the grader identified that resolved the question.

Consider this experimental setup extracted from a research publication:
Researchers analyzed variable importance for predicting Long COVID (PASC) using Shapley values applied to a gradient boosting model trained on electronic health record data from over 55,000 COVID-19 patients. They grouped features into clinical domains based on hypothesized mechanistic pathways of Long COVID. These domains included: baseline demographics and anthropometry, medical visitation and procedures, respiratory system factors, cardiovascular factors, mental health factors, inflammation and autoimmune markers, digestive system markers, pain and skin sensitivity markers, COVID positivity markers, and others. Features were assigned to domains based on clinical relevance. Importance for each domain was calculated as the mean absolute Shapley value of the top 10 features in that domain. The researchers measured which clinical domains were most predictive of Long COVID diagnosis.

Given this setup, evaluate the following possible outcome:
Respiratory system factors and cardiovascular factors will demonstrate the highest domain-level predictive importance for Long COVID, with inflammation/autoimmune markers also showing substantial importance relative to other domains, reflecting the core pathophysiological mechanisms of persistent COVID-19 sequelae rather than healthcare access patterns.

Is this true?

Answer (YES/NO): NO